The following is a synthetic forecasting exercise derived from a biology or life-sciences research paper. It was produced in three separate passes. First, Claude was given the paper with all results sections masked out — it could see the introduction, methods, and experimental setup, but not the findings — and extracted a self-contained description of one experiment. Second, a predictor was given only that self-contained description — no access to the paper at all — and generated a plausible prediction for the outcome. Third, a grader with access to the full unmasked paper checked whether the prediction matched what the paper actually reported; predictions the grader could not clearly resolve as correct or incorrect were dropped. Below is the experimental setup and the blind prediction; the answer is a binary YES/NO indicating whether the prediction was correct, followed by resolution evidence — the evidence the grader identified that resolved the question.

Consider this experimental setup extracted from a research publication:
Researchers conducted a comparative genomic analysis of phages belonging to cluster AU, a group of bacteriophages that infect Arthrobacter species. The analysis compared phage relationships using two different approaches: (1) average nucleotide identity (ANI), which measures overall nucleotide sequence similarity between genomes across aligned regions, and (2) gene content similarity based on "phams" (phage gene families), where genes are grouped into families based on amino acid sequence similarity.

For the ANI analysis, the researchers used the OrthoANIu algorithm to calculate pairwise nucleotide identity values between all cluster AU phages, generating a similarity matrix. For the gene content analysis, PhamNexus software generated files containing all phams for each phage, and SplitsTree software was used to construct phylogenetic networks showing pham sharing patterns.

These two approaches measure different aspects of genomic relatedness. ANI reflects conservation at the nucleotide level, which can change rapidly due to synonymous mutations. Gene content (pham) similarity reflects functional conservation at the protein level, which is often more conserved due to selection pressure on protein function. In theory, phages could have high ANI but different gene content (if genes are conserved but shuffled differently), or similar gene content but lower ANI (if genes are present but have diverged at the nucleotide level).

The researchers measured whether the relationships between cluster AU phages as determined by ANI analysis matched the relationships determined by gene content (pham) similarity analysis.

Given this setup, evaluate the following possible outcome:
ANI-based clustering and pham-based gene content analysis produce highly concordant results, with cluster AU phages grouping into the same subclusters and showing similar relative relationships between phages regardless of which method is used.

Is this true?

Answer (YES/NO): NO